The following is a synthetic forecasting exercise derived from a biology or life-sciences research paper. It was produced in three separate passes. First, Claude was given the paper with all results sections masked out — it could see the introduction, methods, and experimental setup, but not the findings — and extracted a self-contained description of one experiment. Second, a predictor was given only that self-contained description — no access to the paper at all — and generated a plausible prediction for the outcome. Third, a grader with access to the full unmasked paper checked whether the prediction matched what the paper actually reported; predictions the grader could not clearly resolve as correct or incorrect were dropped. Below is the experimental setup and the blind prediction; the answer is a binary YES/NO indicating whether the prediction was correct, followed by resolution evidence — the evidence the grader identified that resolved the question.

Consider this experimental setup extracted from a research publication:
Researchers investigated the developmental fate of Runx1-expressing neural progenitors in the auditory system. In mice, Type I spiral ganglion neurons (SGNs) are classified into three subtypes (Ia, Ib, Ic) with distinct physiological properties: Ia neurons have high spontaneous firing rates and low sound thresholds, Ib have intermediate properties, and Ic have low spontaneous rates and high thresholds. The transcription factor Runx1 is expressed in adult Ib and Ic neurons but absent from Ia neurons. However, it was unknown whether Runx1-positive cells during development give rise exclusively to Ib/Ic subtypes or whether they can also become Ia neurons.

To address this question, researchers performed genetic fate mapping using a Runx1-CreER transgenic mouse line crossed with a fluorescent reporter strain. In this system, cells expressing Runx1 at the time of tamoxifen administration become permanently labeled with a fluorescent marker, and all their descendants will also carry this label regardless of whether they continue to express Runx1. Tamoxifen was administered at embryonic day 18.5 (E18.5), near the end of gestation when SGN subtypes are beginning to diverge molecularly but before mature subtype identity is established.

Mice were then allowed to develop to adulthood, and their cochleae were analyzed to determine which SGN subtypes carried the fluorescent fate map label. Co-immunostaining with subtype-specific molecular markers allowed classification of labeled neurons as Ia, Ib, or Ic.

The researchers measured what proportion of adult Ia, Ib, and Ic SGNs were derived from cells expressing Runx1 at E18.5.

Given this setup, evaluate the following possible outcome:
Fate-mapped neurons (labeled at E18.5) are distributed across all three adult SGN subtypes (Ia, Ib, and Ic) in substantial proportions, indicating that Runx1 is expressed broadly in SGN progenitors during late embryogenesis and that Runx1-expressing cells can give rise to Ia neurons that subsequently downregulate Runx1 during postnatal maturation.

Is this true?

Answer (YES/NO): NO